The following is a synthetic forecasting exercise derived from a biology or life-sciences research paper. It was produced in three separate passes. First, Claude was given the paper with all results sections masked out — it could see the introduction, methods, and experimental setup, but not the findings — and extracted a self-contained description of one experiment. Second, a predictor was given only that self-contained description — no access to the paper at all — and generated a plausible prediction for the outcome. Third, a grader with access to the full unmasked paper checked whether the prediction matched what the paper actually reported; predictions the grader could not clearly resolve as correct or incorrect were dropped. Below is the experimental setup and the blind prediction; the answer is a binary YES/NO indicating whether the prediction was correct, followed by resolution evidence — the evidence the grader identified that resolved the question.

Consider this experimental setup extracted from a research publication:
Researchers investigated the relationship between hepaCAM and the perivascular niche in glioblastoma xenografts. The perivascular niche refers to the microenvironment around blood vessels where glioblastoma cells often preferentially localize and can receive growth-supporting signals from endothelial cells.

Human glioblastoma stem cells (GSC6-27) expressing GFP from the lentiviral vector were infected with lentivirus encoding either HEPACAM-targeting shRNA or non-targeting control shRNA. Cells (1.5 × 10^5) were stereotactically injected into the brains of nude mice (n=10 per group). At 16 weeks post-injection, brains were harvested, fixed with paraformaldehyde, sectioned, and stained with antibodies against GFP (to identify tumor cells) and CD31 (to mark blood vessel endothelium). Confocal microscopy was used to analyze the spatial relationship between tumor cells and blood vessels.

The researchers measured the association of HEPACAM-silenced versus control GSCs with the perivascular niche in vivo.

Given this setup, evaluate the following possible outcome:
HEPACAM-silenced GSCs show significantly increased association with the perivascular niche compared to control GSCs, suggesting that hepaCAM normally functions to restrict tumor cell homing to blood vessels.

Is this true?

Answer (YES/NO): YES